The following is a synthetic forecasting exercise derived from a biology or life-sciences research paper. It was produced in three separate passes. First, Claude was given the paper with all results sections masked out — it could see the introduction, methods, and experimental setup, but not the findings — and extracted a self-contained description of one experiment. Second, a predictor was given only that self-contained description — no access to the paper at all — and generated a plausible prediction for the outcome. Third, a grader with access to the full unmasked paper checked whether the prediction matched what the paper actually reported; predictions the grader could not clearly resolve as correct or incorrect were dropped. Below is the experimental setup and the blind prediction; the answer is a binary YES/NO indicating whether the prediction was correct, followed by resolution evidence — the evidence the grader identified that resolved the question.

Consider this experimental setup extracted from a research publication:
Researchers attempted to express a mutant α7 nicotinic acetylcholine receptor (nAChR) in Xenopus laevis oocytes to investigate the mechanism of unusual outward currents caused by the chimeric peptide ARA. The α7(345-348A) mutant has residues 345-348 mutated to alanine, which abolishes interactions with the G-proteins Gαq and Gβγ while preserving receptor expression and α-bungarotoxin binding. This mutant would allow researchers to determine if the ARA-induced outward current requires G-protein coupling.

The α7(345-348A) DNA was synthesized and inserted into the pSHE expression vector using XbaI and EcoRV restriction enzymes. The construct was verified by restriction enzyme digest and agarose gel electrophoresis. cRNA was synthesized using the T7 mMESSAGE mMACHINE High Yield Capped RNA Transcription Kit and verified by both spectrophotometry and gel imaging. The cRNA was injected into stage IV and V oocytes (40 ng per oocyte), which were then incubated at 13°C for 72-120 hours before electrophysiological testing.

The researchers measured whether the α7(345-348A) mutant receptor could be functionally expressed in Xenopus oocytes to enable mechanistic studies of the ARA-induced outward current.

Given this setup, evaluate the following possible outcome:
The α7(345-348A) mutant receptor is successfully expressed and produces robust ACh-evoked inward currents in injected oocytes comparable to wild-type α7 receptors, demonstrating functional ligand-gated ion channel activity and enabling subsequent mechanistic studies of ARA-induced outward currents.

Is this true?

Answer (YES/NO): NO